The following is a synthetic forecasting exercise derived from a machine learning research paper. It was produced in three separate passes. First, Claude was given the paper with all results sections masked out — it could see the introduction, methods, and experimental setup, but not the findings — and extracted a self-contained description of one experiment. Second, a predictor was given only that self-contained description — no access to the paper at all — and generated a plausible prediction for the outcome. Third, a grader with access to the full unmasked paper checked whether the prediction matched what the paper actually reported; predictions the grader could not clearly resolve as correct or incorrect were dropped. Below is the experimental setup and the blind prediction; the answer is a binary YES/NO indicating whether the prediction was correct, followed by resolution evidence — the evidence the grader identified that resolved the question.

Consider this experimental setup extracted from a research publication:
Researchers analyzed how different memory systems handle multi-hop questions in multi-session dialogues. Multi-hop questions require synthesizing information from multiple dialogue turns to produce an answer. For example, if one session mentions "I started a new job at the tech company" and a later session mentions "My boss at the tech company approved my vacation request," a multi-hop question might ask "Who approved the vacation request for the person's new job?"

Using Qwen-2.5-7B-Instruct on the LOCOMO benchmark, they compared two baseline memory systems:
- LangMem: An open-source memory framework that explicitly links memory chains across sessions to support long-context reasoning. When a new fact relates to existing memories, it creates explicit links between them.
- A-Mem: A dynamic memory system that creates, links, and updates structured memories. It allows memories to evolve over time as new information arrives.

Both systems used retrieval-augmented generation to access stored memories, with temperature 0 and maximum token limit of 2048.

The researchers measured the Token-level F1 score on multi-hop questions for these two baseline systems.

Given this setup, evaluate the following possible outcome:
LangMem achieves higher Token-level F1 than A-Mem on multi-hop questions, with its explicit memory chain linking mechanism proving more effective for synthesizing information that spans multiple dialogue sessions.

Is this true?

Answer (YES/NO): YES